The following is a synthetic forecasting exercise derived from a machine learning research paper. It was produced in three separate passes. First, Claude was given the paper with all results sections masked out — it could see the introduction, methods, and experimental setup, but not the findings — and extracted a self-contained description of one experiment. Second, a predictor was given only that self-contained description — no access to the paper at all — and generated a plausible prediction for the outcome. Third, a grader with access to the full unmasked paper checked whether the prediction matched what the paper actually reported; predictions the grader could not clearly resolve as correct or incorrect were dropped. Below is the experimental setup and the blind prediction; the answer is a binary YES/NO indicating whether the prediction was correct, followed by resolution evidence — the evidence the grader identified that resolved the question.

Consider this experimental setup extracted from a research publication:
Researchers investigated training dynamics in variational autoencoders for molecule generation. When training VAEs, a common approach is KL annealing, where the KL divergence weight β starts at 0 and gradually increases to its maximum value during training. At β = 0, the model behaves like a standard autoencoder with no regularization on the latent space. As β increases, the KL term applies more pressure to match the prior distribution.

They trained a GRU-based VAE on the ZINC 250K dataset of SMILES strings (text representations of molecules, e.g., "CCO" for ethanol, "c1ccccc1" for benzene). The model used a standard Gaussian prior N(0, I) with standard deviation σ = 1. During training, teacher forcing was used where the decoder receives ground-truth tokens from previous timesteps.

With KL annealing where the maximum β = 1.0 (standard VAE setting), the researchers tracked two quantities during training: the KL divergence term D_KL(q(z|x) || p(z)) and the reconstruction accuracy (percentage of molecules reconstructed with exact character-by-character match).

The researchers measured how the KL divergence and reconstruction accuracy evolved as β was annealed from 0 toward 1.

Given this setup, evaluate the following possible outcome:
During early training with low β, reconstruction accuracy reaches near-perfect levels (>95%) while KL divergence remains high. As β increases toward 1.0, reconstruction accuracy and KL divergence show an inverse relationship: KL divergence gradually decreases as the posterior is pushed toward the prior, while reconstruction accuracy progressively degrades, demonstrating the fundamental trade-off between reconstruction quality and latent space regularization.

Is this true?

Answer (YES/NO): NO